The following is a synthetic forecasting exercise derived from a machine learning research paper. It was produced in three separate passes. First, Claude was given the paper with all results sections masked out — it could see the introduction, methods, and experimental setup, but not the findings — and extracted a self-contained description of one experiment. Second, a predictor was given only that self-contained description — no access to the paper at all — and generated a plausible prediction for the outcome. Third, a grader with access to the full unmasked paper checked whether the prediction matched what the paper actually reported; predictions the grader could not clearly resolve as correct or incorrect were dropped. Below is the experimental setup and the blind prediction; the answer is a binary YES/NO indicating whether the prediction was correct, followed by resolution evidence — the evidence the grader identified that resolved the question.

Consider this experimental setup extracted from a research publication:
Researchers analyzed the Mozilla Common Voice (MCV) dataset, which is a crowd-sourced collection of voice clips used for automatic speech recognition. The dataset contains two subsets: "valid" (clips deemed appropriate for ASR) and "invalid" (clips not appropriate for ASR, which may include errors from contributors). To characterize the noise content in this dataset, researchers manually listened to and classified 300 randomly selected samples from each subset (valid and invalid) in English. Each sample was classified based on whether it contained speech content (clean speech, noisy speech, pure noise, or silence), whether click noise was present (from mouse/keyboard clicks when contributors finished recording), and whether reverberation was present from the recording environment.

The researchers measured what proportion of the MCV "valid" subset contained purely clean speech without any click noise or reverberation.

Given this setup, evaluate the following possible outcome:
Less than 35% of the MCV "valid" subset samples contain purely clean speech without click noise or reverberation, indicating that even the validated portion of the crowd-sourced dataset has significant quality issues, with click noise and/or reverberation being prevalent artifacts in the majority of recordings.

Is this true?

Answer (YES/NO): YES